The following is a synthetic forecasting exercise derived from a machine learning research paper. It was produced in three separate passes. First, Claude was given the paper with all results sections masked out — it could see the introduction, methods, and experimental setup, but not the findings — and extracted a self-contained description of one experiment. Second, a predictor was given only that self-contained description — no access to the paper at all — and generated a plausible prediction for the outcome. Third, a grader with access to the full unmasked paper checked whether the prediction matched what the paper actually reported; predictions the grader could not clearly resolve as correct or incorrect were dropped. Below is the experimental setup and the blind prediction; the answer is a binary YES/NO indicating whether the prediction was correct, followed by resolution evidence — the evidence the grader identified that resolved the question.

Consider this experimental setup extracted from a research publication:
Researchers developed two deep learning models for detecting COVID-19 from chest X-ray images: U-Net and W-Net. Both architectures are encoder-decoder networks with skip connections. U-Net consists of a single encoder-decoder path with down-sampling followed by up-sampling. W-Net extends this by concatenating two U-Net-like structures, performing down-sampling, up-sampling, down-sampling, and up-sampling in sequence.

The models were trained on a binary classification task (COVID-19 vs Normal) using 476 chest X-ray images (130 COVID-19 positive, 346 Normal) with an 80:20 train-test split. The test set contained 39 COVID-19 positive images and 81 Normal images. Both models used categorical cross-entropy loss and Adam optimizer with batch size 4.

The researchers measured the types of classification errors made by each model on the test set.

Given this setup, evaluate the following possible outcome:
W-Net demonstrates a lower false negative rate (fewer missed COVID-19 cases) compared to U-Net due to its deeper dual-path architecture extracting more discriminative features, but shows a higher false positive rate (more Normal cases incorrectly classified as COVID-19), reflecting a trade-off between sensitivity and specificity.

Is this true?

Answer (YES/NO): YES